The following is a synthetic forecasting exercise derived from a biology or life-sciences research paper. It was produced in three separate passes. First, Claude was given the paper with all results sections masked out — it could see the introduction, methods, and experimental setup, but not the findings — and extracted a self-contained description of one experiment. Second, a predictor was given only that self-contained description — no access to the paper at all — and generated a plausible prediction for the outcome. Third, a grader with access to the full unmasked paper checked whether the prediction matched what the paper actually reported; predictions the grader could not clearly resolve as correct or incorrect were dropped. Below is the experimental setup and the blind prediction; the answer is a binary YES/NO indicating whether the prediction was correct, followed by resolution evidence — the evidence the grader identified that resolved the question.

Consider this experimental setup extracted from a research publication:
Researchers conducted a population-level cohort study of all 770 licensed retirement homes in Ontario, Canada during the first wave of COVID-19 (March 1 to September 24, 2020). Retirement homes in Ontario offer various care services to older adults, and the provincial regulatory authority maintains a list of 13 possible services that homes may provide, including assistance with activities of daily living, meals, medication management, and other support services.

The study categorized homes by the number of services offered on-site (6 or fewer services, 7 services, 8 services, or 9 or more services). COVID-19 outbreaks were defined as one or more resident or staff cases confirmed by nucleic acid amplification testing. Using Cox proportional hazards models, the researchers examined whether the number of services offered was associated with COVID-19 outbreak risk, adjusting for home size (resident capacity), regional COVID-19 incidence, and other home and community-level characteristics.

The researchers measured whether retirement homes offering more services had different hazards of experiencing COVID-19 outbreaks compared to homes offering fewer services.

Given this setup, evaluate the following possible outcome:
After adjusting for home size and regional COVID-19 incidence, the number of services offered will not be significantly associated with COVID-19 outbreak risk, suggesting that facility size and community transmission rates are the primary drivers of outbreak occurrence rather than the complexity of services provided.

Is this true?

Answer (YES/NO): NO